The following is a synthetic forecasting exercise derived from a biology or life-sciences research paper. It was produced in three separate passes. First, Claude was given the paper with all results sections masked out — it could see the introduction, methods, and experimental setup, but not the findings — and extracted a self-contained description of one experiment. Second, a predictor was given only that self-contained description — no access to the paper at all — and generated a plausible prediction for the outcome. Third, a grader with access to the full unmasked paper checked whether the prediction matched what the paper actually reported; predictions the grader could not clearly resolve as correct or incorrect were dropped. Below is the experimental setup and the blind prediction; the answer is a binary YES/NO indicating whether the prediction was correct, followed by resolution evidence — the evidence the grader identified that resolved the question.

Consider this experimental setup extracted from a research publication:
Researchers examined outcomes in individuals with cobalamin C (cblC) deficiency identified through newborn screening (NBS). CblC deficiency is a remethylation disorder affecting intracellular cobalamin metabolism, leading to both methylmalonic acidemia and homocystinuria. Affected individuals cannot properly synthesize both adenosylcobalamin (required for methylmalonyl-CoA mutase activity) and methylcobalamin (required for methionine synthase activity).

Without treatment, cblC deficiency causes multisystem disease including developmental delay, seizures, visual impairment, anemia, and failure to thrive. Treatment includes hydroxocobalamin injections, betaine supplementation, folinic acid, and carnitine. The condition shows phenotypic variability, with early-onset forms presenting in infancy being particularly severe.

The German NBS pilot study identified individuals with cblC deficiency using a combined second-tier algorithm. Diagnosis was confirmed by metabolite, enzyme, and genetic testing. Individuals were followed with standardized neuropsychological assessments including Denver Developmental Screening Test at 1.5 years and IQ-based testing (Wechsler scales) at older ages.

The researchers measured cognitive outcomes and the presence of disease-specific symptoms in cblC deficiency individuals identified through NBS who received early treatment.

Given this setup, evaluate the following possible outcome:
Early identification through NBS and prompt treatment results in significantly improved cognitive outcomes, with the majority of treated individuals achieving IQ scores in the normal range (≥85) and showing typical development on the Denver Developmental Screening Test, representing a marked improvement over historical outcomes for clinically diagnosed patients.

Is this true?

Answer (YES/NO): NO